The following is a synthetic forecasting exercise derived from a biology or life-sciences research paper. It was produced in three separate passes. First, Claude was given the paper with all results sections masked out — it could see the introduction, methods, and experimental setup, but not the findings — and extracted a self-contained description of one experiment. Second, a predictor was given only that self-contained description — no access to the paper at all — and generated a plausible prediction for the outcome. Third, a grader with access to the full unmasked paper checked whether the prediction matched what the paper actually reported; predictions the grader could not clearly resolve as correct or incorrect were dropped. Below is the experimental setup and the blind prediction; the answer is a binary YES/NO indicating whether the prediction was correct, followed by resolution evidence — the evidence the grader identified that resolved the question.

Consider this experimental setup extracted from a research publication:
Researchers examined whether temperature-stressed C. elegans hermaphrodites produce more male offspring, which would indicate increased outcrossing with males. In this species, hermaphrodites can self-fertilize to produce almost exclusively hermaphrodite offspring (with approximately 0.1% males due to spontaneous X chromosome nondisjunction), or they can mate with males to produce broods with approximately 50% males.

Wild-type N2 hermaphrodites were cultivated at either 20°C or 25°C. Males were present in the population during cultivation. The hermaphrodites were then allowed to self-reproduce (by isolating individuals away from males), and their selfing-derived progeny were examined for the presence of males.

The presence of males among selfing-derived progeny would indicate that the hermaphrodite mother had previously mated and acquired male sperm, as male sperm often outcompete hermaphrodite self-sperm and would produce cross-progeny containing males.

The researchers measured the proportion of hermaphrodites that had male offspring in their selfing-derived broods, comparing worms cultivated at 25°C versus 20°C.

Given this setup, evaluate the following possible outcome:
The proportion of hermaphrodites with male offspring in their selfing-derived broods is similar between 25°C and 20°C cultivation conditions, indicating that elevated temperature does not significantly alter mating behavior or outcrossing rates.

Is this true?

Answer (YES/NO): NO